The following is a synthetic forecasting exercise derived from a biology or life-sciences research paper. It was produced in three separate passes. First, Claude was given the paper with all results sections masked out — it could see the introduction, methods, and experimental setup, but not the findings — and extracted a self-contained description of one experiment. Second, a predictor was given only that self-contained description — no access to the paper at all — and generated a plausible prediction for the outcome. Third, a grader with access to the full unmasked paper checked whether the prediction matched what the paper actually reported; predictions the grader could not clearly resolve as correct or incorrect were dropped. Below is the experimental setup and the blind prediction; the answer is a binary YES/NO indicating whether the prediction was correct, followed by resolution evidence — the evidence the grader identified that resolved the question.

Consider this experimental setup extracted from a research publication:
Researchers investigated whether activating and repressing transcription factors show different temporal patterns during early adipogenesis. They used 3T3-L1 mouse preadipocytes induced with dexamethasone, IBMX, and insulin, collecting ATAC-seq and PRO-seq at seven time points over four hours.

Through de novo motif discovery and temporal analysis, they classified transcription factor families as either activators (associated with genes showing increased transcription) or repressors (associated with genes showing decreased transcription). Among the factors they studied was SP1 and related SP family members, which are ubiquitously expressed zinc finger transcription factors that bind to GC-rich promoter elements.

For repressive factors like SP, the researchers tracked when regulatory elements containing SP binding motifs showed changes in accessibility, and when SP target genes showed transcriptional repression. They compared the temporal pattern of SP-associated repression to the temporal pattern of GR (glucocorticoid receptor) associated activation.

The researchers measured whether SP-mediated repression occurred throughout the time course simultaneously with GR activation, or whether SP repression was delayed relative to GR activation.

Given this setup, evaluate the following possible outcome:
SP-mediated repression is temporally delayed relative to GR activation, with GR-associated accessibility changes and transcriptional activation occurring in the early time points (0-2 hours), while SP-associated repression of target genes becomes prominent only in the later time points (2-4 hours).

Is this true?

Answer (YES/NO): NO